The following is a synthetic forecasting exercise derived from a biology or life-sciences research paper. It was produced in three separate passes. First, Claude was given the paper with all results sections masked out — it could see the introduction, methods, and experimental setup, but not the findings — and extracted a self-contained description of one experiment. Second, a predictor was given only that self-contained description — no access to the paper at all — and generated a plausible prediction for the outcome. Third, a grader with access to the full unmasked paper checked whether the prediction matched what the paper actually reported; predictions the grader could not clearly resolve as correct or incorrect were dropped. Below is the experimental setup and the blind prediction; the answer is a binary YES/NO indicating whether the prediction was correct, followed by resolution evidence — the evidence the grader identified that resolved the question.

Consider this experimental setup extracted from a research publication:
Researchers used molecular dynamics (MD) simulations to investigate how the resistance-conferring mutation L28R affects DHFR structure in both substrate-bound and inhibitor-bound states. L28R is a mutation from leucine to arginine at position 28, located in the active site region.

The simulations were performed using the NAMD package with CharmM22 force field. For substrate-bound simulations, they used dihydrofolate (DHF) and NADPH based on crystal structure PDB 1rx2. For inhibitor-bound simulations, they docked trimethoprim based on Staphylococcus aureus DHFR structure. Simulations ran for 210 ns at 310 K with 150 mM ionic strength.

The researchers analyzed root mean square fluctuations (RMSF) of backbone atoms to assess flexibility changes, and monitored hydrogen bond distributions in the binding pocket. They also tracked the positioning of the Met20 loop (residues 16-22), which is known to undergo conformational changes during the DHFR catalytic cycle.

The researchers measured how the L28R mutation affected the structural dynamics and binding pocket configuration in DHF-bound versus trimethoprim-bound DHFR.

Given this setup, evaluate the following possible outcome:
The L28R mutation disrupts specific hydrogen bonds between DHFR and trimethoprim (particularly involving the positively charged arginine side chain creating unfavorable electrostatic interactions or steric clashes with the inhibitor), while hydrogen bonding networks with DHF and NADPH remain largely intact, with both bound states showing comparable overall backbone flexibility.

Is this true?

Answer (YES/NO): NO